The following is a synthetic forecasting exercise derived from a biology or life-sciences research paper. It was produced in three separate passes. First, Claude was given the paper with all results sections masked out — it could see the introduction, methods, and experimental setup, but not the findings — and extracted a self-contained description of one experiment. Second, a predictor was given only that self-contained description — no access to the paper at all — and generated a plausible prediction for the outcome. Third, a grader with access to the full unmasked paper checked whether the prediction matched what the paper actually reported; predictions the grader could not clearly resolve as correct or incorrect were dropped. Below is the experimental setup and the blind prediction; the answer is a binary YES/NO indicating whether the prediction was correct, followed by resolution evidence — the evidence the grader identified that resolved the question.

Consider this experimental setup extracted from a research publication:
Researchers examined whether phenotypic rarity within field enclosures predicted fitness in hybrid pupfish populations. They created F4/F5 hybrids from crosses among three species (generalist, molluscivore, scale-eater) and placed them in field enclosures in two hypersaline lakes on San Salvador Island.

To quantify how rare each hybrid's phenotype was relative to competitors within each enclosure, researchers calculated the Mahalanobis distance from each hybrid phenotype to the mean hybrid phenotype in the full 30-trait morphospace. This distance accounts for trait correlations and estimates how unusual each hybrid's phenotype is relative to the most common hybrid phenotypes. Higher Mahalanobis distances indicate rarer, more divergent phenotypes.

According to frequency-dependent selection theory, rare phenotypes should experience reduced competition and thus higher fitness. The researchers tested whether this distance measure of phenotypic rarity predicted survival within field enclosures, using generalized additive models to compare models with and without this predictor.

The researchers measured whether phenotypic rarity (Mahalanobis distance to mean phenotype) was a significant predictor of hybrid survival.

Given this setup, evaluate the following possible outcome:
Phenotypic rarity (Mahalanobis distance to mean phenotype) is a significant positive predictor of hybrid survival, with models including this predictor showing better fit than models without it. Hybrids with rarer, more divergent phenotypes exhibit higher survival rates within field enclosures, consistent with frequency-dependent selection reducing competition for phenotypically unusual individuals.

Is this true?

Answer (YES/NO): NO